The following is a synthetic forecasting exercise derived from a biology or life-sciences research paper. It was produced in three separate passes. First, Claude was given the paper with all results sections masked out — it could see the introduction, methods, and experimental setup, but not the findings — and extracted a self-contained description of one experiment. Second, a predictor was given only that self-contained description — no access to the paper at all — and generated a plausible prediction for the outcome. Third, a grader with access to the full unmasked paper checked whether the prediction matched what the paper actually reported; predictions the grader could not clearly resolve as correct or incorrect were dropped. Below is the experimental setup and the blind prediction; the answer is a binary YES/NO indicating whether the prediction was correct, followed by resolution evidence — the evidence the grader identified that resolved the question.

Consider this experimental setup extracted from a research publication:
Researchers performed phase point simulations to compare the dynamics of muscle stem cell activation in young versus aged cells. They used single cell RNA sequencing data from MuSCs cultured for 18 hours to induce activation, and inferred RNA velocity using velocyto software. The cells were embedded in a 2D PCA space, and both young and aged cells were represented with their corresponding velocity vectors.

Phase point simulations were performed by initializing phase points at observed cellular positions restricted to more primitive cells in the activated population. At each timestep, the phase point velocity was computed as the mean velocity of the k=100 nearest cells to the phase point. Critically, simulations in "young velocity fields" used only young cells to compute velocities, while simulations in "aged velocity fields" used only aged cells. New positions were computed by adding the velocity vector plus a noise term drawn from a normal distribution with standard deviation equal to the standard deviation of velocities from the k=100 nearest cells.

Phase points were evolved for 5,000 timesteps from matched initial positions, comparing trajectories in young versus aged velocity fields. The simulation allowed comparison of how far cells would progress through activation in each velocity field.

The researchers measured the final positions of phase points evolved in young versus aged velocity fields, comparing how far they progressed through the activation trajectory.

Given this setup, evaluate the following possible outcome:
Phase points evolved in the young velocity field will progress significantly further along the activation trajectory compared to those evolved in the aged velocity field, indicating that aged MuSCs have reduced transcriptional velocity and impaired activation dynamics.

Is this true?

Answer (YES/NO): YES